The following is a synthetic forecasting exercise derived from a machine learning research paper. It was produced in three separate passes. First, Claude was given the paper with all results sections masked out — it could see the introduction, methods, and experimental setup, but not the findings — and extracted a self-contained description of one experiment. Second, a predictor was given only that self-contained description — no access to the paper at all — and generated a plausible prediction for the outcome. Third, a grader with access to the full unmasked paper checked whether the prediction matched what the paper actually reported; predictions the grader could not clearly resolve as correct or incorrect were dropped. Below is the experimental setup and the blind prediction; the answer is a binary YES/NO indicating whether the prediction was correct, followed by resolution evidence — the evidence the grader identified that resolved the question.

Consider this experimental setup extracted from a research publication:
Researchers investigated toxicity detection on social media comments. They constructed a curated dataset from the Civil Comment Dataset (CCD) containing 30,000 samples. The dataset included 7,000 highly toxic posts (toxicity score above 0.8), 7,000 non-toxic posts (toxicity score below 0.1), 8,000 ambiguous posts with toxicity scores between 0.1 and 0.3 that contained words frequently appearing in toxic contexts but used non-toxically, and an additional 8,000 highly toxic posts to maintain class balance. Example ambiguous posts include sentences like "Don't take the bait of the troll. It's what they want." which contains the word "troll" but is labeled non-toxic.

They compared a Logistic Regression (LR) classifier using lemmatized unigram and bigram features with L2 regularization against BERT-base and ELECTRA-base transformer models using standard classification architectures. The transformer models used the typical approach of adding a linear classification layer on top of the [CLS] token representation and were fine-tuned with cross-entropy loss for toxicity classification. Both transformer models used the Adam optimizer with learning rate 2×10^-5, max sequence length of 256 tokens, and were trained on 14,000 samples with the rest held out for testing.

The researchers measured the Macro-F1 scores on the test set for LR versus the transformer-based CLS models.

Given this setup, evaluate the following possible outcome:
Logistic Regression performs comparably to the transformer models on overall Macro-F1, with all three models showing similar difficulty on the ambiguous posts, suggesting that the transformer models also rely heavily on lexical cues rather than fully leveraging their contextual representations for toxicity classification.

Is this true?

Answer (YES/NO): NO